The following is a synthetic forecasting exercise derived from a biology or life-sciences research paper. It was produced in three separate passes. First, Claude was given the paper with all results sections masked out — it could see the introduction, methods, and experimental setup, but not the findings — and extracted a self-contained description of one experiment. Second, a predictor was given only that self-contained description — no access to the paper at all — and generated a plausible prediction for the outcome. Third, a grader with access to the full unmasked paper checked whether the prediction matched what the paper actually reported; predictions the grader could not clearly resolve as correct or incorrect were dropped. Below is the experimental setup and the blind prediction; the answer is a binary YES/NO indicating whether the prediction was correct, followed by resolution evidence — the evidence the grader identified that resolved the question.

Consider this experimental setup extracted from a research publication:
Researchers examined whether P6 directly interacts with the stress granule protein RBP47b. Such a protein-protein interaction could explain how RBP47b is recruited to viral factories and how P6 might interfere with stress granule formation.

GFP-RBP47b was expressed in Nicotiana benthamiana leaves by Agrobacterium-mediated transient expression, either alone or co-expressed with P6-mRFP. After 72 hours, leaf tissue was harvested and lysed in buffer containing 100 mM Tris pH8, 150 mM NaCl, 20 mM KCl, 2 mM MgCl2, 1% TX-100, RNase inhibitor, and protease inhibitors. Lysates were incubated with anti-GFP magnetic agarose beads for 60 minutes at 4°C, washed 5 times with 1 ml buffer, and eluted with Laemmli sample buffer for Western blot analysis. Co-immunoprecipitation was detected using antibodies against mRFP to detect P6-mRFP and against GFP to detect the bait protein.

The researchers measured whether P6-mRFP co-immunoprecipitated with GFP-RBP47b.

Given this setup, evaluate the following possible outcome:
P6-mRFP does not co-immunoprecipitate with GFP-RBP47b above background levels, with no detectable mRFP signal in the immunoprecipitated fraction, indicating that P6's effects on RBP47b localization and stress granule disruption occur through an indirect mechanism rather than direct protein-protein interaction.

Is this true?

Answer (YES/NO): NO